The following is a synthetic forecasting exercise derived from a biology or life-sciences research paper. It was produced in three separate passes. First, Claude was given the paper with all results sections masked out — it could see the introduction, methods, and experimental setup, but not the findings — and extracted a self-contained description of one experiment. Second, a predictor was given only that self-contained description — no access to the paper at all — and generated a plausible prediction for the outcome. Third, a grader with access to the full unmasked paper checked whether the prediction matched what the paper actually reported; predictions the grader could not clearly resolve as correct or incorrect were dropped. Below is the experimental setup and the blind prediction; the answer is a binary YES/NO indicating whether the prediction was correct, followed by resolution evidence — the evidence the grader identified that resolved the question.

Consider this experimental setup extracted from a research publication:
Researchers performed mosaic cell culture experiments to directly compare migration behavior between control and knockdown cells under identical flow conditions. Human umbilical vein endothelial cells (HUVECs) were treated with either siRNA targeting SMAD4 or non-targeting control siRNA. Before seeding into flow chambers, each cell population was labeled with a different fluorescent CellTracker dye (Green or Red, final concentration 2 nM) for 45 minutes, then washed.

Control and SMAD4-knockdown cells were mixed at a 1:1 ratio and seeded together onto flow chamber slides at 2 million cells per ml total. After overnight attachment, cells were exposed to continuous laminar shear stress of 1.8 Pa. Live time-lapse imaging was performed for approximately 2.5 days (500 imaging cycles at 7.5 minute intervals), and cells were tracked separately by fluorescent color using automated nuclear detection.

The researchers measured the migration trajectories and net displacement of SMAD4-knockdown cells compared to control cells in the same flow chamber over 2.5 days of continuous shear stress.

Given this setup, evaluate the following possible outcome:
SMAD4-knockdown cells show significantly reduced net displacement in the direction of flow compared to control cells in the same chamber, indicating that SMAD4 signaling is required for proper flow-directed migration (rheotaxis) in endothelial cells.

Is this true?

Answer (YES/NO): NO